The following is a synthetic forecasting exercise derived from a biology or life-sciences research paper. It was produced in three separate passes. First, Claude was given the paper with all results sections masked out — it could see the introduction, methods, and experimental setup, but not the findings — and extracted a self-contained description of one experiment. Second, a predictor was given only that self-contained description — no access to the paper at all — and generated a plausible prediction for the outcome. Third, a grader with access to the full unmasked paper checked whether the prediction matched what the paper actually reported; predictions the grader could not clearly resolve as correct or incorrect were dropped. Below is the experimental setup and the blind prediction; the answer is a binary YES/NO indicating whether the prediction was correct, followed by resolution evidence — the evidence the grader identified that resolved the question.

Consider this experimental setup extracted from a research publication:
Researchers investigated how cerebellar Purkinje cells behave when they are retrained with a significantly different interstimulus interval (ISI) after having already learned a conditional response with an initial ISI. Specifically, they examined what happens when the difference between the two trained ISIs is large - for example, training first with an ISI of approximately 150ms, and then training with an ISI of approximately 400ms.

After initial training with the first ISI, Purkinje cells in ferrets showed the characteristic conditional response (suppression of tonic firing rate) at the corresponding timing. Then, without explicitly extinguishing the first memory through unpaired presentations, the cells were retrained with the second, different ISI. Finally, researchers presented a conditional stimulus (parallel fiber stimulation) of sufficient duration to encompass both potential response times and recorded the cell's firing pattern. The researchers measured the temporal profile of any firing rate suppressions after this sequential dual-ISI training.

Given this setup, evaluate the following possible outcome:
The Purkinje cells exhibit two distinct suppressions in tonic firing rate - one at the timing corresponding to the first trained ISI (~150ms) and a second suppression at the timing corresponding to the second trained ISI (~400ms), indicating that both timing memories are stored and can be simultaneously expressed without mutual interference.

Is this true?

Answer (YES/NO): YES